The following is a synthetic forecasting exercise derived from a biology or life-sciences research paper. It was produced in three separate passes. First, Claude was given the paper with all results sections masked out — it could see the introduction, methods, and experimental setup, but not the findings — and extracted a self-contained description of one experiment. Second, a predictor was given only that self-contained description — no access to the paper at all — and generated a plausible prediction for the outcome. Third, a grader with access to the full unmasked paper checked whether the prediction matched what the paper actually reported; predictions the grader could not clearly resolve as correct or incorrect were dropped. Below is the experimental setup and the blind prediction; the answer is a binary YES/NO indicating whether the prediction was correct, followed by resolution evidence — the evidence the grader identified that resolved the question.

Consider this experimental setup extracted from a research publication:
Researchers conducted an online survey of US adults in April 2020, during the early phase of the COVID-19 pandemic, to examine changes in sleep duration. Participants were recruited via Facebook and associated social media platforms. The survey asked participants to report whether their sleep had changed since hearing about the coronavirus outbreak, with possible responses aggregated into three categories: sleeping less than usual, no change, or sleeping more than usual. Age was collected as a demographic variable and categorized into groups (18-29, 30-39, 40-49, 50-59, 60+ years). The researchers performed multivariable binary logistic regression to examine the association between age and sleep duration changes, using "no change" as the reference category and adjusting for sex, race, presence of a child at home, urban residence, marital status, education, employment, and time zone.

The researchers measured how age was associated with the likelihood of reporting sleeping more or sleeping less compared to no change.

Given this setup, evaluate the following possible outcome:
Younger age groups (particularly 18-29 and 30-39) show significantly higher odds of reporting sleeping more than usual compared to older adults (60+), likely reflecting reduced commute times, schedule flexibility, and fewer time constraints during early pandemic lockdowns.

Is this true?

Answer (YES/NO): YES